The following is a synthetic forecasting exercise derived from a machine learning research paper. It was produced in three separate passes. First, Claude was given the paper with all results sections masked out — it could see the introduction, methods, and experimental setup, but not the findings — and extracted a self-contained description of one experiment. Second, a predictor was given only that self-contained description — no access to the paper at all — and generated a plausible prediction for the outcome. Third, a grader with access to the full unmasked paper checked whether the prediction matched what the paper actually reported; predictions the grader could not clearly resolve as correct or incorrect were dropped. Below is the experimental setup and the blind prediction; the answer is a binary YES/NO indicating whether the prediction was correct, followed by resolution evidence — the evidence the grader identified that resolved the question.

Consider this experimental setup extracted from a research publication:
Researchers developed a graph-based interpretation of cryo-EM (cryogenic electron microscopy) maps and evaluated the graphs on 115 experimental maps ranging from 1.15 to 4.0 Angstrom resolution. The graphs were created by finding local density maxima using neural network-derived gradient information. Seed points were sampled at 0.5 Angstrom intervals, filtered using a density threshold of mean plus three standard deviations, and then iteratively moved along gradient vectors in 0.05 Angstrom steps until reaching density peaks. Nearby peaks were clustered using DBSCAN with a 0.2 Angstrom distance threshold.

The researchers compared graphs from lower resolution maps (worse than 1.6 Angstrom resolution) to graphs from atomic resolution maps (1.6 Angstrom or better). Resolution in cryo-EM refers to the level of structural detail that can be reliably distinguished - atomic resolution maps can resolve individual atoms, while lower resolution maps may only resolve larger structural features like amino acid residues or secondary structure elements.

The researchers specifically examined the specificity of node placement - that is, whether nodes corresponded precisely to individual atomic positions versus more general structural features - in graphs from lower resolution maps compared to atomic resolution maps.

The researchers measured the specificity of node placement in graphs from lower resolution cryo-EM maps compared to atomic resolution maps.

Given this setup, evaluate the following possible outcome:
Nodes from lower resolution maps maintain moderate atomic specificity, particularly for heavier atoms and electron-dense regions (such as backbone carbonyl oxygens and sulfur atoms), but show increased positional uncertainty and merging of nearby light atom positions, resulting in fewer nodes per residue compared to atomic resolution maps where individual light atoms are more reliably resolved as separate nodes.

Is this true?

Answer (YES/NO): NO